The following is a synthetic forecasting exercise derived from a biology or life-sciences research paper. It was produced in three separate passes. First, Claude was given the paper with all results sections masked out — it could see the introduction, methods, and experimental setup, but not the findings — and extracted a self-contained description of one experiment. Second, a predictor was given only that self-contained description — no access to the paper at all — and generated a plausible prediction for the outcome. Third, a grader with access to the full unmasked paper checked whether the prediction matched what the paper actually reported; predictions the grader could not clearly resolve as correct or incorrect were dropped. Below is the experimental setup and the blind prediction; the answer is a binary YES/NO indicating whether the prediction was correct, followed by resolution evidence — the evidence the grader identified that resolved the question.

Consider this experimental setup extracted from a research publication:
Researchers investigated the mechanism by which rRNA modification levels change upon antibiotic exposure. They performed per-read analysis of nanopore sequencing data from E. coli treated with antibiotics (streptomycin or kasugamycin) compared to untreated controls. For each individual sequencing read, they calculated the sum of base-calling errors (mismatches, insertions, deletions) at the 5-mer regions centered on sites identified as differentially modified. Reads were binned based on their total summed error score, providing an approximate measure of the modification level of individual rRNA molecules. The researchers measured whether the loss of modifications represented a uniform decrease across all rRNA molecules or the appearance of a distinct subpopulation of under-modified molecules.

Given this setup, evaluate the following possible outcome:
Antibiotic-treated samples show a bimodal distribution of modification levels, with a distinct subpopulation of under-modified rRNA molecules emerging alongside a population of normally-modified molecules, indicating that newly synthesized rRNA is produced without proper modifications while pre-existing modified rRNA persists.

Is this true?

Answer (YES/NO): YES